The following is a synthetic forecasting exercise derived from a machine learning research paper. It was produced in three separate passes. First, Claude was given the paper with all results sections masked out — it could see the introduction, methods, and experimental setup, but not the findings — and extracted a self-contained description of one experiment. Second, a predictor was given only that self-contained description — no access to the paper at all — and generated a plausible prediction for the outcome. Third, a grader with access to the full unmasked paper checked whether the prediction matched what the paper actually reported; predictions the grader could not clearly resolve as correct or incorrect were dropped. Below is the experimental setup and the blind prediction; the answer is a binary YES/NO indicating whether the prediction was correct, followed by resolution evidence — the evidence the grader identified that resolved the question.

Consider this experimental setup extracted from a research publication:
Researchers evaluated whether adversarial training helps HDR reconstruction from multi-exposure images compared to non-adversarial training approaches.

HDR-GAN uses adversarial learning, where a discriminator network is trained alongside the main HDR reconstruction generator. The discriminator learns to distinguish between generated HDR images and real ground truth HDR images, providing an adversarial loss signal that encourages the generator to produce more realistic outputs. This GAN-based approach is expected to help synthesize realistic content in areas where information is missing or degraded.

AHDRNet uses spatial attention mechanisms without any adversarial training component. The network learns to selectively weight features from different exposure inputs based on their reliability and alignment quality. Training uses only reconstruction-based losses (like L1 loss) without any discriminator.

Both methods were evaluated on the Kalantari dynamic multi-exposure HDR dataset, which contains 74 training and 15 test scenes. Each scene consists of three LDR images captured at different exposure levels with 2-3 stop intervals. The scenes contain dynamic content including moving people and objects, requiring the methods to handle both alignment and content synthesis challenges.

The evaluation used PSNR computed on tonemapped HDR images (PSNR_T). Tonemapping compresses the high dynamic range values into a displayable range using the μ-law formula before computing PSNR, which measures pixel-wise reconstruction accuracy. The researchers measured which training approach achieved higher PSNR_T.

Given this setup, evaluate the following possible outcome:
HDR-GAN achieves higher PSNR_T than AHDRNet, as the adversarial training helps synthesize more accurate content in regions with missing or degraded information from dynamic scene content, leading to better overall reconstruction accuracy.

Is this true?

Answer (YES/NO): YES